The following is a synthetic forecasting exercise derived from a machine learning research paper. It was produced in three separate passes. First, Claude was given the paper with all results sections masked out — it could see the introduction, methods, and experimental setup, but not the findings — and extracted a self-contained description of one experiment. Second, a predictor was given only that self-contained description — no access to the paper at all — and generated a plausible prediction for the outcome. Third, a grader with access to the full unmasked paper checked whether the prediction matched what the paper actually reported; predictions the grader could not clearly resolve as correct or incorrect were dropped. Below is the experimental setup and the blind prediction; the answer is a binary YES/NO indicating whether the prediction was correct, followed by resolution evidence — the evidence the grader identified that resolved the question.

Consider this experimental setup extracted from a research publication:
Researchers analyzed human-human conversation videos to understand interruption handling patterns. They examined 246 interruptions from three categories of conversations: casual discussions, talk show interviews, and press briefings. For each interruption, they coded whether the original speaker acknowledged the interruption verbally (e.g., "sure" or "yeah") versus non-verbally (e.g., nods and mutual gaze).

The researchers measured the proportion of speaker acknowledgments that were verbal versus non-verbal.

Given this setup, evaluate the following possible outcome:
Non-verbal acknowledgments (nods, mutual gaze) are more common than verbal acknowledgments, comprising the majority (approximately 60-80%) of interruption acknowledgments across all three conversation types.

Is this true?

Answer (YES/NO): NO